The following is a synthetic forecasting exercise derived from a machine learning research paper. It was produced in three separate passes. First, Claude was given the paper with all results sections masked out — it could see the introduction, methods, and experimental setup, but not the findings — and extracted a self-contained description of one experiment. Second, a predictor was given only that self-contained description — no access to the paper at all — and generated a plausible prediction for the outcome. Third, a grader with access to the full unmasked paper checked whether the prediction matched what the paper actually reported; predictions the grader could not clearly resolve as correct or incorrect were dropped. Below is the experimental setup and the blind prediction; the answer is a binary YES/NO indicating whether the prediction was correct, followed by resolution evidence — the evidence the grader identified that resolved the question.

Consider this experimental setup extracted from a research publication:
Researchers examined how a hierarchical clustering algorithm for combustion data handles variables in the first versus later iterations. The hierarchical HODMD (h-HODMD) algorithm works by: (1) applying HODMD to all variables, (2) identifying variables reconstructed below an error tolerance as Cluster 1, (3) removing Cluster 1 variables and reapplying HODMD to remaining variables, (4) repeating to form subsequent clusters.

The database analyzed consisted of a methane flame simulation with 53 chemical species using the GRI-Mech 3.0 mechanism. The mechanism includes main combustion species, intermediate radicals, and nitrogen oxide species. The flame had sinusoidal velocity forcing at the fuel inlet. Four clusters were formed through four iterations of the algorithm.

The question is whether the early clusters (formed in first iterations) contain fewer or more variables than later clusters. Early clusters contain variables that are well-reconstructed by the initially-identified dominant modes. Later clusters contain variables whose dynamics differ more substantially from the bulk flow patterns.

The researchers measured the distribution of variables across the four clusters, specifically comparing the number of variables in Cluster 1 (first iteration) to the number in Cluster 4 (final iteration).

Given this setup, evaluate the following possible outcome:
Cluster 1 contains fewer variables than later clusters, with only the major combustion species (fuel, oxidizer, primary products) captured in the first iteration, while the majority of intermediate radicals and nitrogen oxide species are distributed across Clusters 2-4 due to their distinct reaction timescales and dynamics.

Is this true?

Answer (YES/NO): NO